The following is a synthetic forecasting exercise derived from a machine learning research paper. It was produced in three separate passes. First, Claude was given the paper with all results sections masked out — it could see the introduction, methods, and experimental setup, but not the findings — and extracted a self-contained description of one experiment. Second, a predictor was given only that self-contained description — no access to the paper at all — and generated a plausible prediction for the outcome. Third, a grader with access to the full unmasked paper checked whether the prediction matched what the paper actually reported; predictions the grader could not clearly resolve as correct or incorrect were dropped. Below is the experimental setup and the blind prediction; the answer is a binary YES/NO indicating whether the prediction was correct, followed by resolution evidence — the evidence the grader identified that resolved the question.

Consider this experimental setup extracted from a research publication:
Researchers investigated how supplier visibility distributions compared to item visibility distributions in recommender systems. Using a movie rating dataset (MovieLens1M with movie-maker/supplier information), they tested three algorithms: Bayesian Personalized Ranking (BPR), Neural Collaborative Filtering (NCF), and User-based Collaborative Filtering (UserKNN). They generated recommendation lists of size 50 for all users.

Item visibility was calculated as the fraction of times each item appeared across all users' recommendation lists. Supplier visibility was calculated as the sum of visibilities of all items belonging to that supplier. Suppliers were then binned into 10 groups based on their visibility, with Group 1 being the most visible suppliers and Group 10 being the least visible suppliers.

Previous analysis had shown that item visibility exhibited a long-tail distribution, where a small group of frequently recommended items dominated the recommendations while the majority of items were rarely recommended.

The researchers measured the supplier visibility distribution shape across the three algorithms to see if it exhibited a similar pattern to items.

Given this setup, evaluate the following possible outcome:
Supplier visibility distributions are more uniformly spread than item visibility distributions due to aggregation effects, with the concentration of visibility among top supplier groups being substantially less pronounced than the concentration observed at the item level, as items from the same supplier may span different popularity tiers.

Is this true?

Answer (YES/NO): NO